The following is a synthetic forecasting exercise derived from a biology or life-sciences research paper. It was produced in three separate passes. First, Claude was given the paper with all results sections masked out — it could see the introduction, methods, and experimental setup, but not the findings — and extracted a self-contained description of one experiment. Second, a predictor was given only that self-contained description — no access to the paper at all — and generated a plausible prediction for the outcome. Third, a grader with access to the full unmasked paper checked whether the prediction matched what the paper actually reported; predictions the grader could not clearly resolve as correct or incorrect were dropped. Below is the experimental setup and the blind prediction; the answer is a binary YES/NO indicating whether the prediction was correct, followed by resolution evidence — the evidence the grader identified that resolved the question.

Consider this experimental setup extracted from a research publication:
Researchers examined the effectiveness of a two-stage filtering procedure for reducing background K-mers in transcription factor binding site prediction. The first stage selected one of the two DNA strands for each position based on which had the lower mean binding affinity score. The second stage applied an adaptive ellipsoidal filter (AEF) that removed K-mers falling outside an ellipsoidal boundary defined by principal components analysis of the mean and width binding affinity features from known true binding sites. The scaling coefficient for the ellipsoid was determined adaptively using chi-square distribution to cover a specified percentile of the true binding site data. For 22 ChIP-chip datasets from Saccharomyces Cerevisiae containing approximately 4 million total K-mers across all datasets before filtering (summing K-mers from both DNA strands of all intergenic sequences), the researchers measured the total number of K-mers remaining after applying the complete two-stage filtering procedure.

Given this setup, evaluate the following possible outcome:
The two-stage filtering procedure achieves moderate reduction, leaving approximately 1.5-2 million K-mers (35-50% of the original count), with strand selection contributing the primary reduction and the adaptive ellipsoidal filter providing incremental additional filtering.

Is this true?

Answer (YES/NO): NO